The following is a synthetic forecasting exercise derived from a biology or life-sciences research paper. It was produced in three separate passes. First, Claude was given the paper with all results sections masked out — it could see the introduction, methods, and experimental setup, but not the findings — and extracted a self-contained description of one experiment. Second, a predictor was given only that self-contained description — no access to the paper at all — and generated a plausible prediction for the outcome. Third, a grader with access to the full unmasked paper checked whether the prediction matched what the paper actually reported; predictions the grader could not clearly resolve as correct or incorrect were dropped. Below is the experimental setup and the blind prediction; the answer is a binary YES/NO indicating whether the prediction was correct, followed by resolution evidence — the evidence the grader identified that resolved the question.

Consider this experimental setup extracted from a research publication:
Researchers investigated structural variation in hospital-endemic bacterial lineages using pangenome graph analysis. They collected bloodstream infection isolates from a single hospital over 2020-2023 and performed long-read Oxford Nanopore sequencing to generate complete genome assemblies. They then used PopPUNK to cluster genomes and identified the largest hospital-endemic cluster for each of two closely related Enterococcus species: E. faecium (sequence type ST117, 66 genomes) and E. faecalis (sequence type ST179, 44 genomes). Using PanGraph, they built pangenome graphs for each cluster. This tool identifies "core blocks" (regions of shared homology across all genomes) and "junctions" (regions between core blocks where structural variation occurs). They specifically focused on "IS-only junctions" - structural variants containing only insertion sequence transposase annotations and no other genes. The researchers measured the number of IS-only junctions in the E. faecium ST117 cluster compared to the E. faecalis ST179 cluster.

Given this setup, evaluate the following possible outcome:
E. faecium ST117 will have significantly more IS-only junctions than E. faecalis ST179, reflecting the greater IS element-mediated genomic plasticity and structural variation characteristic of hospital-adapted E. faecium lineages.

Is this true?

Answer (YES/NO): YES